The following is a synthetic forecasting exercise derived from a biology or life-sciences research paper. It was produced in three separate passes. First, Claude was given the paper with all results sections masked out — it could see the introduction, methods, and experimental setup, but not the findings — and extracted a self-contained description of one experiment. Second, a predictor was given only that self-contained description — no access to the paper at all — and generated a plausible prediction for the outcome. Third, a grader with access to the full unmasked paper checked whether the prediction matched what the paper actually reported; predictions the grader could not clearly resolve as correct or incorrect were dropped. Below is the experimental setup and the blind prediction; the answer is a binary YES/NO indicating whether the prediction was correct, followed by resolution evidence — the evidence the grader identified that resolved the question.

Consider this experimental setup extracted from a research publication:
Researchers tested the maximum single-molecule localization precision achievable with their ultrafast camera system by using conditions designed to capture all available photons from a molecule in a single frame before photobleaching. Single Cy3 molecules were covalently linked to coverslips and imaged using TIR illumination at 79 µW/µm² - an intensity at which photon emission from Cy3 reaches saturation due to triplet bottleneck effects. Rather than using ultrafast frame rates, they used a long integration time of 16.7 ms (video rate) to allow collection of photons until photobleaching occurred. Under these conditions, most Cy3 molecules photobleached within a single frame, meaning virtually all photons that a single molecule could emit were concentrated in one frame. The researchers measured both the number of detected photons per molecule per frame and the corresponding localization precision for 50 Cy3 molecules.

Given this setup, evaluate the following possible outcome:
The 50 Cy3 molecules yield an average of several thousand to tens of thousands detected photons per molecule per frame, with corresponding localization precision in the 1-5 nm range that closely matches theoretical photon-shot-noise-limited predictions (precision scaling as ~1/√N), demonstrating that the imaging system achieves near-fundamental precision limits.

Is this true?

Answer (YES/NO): YES